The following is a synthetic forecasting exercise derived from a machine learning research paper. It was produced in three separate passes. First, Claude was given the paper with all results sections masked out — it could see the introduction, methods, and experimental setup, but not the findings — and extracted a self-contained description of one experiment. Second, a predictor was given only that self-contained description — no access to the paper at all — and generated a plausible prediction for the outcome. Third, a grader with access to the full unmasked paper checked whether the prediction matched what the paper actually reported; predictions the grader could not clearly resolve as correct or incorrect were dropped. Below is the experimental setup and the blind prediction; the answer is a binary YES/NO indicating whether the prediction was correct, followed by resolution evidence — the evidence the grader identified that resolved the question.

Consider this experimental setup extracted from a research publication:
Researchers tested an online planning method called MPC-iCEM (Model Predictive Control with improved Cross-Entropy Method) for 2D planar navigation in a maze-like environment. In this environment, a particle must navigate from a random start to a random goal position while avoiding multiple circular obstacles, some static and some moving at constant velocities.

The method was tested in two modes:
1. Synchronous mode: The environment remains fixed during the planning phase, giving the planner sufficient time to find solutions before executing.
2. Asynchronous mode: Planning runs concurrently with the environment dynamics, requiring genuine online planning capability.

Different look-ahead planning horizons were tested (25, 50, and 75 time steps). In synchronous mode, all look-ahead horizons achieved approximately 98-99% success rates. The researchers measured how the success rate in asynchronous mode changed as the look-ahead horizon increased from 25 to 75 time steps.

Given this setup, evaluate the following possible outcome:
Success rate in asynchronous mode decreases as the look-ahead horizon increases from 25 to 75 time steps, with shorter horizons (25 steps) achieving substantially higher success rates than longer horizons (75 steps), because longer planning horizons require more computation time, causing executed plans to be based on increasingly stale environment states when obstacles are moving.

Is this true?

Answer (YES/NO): YES